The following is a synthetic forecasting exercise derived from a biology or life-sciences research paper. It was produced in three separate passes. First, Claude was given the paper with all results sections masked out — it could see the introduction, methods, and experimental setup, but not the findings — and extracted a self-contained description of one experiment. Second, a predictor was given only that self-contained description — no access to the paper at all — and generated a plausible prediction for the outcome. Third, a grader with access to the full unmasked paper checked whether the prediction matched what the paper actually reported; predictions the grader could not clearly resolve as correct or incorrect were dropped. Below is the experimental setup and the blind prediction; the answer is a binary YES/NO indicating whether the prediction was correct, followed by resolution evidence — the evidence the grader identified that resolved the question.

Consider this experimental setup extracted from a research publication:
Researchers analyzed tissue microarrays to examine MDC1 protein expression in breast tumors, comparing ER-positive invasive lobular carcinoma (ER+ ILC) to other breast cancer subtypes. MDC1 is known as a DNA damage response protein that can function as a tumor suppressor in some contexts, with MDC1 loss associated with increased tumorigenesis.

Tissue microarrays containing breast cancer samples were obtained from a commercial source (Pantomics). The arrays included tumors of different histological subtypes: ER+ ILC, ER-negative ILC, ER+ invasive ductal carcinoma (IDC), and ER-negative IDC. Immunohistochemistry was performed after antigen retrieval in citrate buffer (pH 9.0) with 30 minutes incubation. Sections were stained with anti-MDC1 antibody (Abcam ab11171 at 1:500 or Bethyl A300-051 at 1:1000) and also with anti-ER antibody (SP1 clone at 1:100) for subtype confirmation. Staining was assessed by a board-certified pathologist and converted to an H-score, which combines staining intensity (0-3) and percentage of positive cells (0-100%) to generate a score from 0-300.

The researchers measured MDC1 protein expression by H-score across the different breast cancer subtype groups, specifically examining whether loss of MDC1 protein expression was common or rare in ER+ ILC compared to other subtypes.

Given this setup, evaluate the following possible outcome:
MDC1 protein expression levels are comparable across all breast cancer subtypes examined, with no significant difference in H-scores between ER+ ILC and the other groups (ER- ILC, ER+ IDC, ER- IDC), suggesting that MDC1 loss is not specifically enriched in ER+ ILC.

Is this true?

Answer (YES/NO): NO